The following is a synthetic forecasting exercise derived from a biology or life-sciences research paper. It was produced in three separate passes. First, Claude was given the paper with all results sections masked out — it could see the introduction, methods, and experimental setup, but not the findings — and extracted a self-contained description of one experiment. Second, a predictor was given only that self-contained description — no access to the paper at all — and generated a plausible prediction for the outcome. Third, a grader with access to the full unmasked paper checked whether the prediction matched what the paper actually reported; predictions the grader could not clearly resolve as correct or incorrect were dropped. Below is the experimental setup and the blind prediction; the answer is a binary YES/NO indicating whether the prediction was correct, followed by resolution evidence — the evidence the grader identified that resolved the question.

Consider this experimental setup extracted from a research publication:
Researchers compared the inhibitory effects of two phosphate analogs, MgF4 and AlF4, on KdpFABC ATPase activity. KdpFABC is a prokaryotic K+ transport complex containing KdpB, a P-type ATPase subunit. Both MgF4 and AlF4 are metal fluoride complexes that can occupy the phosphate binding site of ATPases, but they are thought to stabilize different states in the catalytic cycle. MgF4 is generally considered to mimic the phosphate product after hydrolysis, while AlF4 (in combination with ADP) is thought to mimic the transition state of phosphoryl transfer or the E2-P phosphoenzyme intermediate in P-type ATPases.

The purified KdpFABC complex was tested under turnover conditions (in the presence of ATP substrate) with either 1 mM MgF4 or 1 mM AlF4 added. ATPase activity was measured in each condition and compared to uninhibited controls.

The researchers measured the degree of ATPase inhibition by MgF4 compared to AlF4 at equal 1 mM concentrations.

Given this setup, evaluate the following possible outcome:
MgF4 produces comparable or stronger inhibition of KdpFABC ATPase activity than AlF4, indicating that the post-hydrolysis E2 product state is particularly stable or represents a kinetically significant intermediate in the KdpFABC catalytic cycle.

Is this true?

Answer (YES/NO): NO